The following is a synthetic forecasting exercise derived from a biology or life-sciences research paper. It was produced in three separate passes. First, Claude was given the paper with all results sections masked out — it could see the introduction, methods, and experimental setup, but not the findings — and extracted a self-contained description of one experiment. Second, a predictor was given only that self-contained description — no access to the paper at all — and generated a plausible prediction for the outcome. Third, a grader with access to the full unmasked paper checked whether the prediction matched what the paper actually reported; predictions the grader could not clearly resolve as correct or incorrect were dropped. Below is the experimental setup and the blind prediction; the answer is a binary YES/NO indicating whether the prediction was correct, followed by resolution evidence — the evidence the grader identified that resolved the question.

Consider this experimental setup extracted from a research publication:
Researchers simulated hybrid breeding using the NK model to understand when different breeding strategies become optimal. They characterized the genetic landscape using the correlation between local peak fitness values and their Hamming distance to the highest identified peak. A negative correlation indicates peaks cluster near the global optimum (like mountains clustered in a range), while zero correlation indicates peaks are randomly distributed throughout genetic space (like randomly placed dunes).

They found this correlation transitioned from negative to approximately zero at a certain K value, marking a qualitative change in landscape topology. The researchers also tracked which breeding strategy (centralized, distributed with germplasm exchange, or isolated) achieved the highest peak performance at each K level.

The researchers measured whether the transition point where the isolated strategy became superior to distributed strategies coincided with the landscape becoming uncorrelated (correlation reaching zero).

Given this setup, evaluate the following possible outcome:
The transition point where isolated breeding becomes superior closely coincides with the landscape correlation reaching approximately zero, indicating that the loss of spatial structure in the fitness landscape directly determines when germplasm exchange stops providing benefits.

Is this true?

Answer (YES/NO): YES